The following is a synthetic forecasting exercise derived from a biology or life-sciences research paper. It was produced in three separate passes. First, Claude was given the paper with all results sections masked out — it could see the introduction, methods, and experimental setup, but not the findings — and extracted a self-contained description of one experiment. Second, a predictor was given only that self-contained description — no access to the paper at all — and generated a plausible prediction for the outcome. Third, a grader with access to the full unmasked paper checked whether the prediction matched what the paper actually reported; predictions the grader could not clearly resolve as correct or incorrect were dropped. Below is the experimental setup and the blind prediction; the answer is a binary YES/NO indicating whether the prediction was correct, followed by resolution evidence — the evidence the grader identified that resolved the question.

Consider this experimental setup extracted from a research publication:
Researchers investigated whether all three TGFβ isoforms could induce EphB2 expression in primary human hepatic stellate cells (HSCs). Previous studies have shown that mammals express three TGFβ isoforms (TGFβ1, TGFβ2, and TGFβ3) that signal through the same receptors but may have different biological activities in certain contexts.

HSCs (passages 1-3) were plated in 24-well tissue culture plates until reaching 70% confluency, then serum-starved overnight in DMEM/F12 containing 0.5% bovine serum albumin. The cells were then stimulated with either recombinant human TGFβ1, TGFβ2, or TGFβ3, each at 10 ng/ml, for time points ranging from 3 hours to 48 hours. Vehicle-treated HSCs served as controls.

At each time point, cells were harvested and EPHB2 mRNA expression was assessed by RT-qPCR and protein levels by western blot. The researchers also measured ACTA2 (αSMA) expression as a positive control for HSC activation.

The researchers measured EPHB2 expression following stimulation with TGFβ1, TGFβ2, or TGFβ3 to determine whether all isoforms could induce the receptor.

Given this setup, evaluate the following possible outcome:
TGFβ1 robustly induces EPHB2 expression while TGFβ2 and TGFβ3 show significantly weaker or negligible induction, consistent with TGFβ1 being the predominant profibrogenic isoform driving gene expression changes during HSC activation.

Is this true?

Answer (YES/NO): NO